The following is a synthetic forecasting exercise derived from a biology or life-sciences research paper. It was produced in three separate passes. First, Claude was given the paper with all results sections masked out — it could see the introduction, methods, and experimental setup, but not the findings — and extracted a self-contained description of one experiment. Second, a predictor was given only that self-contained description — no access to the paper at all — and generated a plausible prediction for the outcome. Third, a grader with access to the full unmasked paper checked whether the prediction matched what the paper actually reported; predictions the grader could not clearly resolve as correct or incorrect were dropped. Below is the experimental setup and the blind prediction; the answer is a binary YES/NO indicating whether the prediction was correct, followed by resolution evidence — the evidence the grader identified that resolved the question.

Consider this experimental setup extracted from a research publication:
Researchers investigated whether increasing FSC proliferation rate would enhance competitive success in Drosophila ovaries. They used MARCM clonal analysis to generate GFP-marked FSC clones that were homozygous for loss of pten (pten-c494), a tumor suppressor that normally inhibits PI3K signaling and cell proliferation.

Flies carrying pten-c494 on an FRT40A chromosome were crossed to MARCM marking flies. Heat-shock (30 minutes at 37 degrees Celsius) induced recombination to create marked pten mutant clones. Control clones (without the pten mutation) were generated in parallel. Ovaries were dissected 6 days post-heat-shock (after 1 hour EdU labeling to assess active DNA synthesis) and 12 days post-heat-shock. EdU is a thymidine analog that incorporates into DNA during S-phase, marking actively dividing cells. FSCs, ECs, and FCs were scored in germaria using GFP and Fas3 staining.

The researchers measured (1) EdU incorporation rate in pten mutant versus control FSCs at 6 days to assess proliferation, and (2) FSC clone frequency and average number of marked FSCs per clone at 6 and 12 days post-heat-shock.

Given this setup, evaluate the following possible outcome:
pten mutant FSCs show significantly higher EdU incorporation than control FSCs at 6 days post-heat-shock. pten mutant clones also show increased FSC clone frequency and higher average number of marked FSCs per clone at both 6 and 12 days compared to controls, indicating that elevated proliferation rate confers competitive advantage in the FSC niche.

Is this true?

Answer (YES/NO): YES